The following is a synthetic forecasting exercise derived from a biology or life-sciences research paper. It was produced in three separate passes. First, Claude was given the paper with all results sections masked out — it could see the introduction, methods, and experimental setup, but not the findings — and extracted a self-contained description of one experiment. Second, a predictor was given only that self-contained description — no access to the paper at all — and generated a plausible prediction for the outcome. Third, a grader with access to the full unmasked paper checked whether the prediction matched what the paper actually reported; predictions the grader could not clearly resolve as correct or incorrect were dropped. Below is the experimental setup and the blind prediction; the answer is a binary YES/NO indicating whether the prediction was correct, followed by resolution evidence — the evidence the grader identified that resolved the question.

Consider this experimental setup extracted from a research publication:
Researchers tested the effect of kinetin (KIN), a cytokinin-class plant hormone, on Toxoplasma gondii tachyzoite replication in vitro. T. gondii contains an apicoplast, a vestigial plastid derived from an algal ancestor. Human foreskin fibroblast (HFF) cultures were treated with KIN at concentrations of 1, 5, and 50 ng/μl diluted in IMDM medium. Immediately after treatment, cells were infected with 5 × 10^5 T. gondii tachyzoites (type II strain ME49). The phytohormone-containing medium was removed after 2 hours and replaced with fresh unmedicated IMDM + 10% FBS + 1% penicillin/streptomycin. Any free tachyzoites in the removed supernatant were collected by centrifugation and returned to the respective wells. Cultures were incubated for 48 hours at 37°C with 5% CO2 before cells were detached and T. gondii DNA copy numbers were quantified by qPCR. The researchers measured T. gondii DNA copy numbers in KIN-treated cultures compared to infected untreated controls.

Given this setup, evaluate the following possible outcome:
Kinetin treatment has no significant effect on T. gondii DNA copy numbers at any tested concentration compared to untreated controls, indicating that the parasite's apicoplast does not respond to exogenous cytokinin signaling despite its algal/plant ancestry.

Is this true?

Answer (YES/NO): NO